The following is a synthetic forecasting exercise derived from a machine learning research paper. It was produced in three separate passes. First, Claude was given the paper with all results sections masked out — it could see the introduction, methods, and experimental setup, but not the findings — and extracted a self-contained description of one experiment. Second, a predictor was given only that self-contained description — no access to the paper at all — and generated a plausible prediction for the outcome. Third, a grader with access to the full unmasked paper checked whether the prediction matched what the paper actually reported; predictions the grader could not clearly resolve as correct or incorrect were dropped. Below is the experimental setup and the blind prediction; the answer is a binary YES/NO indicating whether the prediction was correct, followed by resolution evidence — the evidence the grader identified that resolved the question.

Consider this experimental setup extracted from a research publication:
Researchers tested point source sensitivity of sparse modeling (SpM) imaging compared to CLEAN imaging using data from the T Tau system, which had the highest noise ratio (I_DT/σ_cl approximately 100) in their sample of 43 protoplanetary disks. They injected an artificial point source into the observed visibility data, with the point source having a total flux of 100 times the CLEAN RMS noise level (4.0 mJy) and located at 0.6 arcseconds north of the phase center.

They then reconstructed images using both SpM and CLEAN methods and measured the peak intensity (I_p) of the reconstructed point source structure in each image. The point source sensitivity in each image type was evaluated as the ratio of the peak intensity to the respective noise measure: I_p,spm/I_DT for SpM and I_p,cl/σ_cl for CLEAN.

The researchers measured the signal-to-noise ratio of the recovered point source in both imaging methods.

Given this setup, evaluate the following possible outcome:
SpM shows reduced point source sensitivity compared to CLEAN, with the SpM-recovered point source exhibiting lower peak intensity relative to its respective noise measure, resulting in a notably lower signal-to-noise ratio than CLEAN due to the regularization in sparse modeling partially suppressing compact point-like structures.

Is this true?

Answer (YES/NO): YES